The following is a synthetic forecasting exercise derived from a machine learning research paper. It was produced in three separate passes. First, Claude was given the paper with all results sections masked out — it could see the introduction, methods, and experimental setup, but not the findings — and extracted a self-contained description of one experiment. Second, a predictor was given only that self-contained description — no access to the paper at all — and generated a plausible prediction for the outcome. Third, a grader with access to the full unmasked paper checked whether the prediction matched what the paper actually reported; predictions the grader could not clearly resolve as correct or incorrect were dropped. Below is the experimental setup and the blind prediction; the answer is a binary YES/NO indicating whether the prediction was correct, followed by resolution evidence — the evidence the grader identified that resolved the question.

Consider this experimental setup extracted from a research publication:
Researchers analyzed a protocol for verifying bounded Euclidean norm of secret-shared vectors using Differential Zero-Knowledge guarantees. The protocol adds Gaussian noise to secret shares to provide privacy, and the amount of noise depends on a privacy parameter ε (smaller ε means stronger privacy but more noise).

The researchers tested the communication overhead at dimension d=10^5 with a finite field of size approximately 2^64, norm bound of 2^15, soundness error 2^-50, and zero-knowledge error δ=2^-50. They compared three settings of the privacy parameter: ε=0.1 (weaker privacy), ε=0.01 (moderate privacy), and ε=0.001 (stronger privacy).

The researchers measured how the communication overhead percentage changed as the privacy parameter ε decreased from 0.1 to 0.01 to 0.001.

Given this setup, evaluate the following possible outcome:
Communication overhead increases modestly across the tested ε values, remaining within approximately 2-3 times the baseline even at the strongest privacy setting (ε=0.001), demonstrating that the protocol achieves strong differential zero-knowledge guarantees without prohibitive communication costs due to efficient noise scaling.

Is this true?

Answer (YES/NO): NO